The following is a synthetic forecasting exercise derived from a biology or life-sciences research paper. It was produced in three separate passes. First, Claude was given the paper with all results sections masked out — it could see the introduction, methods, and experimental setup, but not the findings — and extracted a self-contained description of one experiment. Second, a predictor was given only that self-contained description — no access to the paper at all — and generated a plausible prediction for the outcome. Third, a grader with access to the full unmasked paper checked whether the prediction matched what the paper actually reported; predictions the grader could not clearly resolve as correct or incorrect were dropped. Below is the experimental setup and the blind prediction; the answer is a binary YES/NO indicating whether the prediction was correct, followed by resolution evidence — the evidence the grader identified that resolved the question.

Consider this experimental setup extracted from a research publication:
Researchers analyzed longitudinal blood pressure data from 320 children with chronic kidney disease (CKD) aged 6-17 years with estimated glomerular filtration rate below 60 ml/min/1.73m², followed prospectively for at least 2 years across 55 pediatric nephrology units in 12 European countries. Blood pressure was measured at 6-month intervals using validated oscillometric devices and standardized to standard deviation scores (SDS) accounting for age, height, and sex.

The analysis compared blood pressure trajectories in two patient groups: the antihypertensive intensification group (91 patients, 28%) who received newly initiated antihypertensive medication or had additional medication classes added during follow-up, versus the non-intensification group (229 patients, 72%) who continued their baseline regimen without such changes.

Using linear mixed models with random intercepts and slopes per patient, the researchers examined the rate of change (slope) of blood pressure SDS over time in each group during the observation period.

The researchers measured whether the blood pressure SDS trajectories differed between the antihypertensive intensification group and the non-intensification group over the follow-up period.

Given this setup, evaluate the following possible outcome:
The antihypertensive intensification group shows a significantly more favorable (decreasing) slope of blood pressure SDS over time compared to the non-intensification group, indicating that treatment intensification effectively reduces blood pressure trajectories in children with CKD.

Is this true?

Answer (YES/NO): YES